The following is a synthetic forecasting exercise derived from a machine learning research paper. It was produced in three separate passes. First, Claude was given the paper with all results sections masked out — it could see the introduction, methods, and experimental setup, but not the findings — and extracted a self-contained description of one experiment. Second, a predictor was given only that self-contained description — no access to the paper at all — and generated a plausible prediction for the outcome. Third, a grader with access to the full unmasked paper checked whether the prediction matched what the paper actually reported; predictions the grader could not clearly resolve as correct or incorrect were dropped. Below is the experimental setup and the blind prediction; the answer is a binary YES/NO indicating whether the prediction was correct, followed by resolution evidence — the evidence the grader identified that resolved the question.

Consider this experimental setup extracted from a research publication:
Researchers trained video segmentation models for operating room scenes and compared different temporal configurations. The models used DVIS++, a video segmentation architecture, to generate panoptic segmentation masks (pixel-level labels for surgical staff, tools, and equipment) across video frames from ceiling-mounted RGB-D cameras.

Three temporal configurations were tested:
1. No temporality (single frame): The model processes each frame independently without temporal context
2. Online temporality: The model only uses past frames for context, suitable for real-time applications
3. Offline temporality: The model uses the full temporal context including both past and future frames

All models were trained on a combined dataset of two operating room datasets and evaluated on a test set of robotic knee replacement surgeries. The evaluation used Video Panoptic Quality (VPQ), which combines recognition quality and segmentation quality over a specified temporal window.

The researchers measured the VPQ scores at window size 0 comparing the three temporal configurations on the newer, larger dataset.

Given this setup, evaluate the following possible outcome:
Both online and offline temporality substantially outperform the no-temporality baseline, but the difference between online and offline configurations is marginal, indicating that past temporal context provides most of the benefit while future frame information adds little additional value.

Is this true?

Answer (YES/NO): NO